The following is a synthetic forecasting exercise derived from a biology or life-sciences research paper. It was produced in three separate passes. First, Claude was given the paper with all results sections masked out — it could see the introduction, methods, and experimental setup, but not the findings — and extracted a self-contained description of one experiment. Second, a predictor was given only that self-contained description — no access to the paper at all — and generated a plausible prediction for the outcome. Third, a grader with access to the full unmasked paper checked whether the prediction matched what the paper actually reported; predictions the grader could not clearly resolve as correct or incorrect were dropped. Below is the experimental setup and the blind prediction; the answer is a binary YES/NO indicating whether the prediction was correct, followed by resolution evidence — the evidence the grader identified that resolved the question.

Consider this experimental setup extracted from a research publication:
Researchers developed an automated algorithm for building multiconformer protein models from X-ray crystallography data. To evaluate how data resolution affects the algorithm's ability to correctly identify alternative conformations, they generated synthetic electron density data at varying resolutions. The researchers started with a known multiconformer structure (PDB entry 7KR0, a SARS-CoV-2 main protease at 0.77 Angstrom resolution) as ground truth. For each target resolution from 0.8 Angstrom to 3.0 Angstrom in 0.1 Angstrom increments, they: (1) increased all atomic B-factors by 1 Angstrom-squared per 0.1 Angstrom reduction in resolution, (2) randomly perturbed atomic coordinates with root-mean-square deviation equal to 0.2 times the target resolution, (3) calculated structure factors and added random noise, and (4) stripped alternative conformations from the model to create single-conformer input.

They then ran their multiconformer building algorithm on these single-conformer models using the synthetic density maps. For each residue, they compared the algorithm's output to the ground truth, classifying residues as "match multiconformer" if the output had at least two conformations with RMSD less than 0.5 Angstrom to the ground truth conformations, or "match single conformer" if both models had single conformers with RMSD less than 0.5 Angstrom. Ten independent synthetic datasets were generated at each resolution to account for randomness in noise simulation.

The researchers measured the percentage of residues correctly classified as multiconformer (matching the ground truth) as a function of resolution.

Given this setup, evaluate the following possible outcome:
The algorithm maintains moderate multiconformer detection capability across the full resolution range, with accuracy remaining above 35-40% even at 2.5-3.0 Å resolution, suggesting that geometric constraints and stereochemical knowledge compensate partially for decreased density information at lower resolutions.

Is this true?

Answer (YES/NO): NO